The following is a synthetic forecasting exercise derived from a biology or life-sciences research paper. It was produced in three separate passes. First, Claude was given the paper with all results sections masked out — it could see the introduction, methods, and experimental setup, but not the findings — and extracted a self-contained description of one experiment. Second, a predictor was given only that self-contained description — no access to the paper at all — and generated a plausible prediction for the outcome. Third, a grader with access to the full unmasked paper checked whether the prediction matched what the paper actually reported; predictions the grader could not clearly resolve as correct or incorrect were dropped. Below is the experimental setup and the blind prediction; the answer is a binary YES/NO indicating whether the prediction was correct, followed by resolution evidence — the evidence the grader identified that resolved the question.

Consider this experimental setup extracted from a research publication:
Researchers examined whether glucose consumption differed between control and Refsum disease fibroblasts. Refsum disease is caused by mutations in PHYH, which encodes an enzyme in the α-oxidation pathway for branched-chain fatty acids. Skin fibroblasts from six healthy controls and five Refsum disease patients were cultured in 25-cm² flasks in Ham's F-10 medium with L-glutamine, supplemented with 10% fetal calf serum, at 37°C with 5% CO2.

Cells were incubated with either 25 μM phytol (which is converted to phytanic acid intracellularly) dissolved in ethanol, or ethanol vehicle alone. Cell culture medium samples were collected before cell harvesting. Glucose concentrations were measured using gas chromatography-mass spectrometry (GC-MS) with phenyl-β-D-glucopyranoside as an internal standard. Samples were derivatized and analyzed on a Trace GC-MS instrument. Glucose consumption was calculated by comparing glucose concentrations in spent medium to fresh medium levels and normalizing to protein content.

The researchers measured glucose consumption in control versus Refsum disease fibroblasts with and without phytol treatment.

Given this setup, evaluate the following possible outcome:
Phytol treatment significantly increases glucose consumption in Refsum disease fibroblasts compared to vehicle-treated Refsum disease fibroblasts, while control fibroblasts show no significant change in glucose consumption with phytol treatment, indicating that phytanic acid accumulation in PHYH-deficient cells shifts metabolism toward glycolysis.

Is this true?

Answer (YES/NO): NO